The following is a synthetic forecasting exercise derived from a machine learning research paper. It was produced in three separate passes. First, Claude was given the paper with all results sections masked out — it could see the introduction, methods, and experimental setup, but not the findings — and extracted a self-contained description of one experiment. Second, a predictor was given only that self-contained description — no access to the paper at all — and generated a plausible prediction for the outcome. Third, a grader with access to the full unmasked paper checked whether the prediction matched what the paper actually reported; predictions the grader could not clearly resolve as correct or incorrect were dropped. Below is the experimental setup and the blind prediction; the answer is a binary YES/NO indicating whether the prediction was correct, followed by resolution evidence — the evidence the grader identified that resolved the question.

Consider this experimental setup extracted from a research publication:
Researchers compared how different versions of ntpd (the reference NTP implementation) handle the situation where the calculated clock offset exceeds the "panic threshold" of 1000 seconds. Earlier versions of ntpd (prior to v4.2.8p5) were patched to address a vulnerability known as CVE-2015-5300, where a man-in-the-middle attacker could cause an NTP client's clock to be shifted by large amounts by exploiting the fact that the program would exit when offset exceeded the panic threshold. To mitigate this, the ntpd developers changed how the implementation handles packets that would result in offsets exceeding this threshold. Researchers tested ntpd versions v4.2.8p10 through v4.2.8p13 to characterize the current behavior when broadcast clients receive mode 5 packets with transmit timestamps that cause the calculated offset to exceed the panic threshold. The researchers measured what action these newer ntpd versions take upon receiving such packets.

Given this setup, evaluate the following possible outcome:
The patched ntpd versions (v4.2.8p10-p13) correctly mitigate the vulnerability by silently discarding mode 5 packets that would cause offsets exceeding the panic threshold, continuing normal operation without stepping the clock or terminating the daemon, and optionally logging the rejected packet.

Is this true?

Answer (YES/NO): NO